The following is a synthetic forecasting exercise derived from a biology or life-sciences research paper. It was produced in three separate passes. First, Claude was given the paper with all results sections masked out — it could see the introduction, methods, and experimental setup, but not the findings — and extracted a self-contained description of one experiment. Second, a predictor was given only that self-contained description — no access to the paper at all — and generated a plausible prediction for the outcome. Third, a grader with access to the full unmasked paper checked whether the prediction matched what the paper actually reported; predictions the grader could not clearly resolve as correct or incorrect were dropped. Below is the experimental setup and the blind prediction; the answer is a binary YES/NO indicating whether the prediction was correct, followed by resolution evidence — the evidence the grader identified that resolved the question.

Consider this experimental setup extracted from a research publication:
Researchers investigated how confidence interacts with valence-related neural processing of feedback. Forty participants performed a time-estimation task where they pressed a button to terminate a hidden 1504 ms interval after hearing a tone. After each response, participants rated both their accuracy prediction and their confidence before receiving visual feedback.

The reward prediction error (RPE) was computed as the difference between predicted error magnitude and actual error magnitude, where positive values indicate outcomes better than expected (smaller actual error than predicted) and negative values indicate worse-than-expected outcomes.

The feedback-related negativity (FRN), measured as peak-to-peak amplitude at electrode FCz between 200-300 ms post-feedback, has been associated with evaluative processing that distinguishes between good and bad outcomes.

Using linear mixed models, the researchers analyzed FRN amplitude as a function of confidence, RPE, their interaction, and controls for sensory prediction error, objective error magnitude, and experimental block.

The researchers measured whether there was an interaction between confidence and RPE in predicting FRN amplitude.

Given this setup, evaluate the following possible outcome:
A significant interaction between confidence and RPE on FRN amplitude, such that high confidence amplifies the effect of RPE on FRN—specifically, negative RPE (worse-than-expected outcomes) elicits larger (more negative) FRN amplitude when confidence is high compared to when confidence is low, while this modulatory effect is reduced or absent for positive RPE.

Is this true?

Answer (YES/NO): NO